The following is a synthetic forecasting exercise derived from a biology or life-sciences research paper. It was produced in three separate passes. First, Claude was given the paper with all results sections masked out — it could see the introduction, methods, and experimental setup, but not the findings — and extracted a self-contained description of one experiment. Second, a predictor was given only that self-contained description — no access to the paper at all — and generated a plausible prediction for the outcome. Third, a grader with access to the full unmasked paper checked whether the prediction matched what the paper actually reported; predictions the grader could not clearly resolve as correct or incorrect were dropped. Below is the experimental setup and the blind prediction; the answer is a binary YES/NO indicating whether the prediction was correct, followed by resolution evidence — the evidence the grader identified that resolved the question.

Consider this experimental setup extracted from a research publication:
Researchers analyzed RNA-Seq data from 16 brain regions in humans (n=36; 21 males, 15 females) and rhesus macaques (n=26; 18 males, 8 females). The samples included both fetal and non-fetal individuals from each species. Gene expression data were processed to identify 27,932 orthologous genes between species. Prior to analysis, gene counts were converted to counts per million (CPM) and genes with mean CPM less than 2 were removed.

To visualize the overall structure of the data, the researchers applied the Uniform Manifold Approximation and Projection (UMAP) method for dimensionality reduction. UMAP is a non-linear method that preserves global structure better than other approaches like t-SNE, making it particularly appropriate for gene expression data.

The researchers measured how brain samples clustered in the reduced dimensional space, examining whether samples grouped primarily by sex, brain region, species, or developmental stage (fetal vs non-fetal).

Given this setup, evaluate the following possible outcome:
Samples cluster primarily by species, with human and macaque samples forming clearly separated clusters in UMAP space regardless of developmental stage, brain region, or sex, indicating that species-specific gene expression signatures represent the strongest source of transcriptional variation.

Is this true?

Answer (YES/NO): NO